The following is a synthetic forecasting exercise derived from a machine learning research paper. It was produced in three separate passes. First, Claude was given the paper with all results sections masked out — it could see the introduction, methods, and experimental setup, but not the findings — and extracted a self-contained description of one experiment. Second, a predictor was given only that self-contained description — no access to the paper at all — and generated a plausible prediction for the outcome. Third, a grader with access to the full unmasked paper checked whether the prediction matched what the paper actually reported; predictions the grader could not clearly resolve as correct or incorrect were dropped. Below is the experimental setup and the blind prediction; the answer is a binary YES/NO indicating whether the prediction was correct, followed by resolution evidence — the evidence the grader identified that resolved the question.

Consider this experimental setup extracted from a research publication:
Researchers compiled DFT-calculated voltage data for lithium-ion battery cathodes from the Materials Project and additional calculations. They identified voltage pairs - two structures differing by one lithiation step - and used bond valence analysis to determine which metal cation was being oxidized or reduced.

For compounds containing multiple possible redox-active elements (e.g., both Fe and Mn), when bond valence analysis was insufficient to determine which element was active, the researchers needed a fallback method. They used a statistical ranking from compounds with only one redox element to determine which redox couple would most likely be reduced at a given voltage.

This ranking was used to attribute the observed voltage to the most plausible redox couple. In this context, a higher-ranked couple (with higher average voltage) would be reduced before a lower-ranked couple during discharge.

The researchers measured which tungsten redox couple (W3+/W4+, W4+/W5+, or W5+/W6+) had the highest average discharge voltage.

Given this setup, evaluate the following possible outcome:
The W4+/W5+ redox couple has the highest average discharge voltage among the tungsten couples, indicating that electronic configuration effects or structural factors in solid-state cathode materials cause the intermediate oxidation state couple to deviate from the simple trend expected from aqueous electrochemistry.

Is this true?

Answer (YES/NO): NO